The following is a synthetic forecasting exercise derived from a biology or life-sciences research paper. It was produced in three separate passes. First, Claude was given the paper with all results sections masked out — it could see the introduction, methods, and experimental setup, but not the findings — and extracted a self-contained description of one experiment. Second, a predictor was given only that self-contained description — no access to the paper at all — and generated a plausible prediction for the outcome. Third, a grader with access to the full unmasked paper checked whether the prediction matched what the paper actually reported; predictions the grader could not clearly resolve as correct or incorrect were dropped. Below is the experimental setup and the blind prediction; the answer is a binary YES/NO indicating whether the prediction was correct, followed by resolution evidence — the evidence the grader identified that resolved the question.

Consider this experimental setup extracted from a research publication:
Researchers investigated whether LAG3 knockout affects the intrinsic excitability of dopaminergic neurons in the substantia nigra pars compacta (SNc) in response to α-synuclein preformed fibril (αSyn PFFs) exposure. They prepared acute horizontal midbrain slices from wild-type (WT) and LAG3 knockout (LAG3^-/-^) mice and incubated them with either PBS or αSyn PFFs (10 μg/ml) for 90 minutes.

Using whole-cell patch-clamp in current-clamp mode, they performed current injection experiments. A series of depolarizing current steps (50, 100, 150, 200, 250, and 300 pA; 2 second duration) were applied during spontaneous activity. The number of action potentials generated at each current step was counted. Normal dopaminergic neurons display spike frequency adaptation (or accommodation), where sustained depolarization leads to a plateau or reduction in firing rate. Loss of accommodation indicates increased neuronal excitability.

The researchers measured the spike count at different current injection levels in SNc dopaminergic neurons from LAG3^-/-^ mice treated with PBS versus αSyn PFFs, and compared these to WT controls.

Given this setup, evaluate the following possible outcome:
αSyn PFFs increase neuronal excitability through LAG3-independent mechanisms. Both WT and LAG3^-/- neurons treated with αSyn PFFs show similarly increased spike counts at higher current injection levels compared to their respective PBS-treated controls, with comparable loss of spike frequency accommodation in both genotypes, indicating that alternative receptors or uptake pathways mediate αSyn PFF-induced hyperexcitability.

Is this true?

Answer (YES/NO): NO